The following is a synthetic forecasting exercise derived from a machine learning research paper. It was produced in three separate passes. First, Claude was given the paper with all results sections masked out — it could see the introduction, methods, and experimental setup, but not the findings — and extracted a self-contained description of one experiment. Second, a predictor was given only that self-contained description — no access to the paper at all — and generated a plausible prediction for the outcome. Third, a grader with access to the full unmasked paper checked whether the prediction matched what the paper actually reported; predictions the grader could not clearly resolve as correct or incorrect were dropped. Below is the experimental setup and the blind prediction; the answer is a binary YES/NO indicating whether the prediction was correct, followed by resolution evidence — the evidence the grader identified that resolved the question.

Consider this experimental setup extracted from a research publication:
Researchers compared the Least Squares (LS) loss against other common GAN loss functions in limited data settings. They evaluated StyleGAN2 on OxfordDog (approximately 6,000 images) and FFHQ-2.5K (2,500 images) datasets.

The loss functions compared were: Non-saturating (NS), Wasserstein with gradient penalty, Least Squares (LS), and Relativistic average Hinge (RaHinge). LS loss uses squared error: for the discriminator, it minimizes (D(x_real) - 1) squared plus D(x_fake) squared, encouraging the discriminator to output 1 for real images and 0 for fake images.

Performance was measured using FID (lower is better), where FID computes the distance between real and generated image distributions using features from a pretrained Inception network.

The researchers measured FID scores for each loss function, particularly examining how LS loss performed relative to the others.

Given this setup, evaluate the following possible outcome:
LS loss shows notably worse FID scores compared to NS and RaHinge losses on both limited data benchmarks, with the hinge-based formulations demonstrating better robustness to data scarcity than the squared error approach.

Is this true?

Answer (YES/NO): YES